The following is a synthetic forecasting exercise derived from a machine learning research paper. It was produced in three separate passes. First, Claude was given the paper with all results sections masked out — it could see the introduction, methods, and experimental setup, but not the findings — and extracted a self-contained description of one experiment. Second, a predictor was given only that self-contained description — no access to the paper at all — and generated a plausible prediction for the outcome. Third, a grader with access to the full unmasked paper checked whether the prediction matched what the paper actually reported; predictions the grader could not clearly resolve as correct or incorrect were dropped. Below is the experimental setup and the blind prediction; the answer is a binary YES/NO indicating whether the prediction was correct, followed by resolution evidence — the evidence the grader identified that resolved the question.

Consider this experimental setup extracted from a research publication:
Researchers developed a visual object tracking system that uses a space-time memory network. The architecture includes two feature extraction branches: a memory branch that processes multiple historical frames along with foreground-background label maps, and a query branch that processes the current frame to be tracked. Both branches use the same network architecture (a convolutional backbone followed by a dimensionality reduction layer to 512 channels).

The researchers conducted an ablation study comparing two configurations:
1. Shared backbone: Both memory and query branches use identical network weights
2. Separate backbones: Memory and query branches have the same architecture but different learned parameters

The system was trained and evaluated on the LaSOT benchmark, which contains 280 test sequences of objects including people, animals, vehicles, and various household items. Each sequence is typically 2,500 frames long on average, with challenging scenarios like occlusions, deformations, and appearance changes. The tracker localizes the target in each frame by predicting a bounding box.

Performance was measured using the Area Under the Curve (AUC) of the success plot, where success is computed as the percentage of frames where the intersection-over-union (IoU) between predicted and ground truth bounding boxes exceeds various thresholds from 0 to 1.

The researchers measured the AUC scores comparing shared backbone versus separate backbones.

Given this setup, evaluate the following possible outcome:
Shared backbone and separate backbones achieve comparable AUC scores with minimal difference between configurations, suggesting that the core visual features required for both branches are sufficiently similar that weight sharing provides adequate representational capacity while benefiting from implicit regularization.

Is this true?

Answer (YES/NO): NO